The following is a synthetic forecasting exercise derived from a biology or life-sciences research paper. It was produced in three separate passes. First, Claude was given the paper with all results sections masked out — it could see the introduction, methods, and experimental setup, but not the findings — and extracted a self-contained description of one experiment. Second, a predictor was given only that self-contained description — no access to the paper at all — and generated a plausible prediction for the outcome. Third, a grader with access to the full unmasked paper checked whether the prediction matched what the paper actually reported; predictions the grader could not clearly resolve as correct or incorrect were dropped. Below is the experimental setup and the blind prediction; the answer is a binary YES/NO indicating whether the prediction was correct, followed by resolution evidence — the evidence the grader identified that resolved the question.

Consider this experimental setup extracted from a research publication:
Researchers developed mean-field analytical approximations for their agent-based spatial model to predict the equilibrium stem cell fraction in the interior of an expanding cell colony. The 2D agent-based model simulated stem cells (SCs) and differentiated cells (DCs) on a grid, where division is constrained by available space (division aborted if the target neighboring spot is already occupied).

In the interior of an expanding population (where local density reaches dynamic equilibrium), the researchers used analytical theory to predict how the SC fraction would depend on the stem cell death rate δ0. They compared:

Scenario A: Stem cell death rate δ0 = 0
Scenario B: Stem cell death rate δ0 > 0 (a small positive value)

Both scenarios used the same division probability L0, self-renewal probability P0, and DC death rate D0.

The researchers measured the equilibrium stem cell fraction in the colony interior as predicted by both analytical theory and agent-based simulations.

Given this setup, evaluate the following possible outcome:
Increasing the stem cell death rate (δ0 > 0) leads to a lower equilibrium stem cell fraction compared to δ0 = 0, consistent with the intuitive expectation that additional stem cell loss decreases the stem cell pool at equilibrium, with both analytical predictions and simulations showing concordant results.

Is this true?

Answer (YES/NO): YES